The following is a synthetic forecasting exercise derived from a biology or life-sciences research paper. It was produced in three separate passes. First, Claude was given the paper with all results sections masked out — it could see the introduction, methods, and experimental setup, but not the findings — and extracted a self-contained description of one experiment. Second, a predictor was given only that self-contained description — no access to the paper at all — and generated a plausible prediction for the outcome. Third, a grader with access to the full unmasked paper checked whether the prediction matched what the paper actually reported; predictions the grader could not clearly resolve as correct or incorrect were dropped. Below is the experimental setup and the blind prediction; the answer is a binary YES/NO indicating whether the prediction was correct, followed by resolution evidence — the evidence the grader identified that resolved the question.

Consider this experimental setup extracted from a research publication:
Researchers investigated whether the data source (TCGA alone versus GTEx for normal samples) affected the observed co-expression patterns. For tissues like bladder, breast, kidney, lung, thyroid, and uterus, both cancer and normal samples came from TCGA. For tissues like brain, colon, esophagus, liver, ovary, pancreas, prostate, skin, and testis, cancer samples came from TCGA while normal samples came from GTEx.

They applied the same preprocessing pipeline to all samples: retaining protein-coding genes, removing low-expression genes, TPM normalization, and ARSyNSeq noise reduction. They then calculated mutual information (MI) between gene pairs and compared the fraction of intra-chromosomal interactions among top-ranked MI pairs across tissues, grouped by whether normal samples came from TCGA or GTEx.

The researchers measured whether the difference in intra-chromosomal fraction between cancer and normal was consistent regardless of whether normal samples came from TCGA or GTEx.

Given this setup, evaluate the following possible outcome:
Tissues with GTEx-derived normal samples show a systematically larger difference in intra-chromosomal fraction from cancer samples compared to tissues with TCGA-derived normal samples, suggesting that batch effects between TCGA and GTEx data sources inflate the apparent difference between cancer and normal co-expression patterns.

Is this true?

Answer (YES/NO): NO